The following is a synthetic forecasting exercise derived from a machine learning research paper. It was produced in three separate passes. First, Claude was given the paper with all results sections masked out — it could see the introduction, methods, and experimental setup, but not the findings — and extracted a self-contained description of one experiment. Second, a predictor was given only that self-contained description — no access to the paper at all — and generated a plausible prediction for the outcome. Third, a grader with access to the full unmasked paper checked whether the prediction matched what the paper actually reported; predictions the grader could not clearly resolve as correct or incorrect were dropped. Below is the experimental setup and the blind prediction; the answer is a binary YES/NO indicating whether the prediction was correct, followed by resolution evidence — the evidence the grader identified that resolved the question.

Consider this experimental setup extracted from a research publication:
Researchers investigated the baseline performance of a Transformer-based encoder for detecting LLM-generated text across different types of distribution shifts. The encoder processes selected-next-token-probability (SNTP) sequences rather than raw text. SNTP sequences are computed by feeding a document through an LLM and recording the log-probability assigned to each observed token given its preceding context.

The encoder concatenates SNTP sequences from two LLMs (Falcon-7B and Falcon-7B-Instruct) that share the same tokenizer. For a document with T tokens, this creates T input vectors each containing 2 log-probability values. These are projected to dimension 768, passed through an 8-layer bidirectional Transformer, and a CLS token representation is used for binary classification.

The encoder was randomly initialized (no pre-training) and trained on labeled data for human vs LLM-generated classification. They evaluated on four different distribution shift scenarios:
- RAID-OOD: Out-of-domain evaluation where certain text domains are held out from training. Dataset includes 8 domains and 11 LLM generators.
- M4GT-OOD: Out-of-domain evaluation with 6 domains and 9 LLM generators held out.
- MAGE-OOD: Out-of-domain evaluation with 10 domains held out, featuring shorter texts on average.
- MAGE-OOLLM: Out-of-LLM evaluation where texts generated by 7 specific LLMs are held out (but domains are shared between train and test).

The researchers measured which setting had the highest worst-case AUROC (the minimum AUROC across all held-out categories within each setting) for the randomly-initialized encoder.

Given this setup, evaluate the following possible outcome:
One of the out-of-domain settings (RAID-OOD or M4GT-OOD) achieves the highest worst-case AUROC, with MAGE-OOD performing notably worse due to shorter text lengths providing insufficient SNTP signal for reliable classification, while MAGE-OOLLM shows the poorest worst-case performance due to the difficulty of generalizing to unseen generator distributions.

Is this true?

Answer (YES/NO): NO